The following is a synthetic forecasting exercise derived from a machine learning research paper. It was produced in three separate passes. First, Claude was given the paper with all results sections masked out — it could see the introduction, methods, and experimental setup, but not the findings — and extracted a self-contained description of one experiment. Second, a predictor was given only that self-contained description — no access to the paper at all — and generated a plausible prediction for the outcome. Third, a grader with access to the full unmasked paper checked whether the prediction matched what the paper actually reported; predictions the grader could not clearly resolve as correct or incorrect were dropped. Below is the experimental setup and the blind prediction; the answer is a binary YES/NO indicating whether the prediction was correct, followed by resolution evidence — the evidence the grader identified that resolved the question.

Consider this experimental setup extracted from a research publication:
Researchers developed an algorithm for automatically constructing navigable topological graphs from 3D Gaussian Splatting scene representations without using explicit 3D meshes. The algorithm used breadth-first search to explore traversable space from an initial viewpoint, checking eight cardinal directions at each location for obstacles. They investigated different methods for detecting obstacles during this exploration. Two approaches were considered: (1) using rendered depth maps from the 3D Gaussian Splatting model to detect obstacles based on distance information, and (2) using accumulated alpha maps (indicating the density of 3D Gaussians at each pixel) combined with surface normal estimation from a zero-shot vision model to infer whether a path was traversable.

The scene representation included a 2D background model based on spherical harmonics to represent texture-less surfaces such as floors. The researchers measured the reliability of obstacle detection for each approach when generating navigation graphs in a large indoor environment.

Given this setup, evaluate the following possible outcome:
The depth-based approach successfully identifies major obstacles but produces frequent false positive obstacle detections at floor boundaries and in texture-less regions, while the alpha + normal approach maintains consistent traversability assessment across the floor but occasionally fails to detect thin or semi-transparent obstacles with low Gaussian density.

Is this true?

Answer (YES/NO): NO